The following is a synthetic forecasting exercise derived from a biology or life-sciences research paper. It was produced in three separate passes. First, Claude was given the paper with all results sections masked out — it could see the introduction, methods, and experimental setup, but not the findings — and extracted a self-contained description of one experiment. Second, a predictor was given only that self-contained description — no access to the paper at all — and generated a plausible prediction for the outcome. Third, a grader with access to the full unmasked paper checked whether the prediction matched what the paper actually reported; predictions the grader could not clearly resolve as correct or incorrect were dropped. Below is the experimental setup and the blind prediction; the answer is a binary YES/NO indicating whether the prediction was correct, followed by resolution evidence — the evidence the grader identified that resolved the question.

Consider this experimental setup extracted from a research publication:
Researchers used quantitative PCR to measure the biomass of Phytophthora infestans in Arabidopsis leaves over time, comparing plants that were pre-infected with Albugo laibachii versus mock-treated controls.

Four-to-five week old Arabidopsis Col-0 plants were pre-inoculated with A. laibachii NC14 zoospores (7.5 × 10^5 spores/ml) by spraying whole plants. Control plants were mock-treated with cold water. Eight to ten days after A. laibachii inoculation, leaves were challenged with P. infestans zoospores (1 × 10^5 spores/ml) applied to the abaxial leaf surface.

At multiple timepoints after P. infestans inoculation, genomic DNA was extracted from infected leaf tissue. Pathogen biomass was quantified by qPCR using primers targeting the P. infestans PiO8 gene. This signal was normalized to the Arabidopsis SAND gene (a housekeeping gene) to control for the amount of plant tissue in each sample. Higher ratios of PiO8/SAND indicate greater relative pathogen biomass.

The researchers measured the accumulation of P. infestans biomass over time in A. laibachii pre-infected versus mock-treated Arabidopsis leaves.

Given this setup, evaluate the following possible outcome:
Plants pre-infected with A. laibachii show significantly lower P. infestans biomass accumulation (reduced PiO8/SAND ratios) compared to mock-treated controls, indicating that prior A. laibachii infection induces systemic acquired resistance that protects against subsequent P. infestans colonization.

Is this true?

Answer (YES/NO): NO